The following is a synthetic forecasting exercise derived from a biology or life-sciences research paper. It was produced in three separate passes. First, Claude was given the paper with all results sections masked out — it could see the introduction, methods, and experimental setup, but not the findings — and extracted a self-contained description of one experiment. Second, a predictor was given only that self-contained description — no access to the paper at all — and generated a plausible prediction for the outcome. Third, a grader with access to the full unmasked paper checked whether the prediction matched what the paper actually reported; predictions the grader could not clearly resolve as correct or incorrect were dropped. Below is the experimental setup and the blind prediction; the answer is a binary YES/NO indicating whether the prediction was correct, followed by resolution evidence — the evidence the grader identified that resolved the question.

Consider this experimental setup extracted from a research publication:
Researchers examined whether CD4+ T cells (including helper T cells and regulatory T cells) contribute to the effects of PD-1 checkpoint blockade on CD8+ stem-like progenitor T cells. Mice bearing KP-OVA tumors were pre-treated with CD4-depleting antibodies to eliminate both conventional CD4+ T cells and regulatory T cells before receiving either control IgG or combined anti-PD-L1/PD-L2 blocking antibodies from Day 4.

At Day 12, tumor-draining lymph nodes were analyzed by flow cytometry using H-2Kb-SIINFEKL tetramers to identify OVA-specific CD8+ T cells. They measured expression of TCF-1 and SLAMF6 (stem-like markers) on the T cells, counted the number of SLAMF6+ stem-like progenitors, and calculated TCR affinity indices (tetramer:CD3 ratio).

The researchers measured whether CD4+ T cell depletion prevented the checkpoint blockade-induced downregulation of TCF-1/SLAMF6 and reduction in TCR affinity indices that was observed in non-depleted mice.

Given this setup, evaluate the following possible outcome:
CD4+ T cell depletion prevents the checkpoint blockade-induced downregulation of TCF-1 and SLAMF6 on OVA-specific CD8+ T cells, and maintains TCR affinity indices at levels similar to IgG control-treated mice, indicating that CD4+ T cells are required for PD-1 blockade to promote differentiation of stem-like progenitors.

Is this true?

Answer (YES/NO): NO